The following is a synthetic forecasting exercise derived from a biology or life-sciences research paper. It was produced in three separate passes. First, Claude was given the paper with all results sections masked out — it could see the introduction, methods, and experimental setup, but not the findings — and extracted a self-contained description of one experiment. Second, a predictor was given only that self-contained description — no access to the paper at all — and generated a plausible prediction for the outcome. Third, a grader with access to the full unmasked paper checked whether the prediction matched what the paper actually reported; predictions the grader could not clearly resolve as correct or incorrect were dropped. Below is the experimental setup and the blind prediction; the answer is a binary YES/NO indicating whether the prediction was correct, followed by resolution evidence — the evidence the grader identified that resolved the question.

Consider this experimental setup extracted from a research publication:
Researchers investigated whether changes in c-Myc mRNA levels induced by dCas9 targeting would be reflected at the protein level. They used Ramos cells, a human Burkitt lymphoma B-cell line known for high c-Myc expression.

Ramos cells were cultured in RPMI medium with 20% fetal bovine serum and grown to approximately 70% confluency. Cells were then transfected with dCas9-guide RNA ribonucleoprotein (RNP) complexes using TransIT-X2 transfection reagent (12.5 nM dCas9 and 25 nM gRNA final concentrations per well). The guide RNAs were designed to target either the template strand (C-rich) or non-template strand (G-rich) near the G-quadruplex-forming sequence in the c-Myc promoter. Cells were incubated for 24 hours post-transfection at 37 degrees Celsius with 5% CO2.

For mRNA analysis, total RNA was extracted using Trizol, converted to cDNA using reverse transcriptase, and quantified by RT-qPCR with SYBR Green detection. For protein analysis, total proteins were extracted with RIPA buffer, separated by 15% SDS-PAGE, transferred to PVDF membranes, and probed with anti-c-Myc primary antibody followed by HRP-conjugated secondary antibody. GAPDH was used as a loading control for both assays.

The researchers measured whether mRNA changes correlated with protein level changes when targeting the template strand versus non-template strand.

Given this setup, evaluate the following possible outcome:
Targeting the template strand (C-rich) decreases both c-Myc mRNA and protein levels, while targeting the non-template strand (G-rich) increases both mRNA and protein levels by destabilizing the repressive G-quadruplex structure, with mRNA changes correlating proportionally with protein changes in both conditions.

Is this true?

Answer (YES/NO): NO